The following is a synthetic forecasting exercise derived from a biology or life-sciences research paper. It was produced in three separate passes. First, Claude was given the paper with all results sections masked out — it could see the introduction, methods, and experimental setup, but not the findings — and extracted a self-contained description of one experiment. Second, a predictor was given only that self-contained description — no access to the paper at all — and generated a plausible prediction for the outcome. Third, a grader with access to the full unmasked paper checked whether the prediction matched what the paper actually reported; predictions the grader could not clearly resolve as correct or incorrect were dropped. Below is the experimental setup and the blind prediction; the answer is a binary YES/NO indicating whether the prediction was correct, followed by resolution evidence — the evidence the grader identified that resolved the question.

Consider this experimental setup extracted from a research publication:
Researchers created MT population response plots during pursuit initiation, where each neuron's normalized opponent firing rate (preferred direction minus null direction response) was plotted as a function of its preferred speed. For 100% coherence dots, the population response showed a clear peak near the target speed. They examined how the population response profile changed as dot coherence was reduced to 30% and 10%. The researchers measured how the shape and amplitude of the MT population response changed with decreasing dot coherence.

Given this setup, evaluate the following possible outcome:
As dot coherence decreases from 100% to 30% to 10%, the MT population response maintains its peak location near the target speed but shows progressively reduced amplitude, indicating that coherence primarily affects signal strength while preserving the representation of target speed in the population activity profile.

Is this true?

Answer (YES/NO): YES